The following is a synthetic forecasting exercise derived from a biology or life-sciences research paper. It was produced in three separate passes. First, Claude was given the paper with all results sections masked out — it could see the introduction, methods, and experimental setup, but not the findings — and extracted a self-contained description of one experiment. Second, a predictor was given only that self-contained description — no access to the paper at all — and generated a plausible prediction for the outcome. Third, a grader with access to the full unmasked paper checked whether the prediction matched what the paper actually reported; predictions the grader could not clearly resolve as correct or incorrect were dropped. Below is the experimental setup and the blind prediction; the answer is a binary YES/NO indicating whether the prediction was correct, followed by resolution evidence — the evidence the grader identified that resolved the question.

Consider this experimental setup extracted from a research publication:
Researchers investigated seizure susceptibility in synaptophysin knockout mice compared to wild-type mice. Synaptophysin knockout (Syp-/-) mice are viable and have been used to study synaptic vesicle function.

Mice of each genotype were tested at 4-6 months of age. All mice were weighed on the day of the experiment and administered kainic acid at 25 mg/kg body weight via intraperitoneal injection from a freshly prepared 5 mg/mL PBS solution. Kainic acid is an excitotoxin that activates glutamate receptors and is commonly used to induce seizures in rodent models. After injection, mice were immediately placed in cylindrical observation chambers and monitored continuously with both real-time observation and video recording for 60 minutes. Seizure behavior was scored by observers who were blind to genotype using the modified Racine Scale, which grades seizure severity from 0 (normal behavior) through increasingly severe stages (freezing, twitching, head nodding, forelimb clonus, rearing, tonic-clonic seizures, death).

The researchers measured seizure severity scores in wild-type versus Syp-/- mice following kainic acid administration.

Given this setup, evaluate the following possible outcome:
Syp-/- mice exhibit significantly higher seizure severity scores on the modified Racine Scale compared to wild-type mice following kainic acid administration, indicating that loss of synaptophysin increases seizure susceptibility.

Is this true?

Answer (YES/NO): YES